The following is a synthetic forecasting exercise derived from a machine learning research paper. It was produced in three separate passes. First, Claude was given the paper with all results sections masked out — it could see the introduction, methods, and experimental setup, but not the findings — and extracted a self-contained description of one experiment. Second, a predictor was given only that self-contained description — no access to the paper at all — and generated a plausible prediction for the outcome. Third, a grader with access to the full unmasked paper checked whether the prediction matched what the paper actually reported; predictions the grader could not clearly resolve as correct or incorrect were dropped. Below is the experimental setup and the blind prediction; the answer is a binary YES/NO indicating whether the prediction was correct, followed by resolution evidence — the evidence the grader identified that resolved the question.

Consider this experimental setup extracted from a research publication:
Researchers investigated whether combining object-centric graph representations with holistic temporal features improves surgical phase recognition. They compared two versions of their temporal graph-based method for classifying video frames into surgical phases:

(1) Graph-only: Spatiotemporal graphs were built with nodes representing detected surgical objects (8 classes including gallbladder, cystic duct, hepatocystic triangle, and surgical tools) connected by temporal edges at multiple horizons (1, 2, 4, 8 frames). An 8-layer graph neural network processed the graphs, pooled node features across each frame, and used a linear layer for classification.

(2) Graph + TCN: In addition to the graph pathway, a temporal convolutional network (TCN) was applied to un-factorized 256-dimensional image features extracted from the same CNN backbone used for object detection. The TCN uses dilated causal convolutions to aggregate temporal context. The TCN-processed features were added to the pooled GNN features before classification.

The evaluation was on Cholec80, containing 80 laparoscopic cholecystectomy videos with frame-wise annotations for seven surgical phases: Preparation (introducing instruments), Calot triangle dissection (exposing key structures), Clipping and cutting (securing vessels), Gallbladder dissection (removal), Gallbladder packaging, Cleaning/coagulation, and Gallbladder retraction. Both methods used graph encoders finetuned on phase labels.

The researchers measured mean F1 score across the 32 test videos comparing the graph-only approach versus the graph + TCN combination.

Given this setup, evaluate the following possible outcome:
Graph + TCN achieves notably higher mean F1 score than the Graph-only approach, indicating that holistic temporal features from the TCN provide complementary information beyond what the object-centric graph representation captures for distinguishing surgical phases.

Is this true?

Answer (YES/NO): YES